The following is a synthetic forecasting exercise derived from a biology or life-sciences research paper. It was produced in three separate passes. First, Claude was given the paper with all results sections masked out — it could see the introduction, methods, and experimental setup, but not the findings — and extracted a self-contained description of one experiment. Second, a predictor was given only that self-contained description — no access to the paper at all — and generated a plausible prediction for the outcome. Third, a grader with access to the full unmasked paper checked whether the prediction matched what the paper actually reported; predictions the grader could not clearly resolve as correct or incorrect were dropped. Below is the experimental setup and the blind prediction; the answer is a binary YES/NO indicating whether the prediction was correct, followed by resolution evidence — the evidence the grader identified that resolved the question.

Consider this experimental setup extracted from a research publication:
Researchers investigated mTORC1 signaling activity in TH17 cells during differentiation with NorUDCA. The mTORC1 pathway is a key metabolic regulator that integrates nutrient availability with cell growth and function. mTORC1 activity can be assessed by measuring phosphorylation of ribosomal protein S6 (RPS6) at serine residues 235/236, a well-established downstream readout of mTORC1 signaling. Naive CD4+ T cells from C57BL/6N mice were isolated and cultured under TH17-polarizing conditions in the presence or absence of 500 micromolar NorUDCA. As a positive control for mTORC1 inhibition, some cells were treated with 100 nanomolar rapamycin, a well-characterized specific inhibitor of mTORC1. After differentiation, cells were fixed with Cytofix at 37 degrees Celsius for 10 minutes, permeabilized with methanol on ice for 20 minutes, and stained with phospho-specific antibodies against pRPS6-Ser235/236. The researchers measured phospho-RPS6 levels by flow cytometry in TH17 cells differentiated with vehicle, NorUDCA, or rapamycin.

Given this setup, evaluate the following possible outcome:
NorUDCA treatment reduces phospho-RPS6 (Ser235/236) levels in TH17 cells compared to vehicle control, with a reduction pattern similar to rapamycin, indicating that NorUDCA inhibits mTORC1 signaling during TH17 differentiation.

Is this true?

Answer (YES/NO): YES